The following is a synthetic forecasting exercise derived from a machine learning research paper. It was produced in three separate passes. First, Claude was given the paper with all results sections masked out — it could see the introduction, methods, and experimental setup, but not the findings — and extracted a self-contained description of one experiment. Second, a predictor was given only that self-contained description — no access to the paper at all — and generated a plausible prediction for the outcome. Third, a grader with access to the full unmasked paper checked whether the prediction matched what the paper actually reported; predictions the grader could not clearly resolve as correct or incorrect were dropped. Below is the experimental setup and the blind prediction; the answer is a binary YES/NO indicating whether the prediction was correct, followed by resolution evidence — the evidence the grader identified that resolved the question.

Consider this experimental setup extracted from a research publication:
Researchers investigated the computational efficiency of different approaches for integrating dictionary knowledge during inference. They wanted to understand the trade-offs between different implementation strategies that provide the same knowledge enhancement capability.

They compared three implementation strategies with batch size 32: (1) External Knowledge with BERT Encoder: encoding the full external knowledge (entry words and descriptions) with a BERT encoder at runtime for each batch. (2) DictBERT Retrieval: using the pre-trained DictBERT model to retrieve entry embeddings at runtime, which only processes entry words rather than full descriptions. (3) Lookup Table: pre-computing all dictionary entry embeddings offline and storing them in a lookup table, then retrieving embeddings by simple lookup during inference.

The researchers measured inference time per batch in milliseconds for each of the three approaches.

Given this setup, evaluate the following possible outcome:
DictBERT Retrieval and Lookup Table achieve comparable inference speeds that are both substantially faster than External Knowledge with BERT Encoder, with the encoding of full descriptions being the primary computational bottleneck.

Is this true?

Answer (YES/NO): YES